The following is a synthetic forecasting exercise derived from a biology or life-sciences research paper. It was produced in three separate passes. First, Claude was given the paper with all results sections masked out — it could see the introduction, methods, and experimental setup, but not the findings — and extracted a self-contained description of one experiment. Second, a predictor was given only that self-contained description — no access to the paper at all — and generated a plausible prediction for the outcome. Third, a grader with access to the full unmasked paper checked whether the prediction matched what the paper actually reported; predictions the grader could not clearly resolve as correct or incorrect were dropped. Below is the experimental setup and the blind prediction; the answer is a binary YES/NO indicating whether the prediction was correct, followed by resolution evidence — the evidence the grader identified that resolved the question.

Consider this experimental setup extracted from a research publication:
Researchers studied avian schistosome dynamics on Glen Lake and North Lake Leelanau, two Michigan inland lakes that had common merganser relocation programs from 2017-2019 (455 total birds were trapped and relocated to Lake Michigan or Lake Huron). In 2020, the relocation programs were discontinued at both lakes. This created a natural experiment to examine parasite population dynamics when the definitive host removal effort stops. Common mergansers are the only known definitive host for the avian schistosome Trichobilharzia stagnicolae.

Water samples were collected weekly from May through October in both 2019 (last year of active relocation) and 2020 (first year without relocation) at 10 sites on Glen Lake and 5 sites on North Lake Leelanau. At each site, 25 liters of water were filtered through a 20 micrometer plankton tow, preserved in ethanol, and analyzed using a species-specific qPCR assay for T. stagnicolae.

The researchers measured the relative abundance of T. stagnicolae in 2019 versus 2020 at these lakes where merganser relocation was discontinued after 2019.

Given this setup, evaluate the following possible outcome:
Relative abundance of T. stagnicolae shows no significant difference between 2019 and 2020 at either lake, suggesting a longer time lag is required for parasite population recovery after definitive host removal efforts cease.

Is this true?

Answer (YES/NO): NO